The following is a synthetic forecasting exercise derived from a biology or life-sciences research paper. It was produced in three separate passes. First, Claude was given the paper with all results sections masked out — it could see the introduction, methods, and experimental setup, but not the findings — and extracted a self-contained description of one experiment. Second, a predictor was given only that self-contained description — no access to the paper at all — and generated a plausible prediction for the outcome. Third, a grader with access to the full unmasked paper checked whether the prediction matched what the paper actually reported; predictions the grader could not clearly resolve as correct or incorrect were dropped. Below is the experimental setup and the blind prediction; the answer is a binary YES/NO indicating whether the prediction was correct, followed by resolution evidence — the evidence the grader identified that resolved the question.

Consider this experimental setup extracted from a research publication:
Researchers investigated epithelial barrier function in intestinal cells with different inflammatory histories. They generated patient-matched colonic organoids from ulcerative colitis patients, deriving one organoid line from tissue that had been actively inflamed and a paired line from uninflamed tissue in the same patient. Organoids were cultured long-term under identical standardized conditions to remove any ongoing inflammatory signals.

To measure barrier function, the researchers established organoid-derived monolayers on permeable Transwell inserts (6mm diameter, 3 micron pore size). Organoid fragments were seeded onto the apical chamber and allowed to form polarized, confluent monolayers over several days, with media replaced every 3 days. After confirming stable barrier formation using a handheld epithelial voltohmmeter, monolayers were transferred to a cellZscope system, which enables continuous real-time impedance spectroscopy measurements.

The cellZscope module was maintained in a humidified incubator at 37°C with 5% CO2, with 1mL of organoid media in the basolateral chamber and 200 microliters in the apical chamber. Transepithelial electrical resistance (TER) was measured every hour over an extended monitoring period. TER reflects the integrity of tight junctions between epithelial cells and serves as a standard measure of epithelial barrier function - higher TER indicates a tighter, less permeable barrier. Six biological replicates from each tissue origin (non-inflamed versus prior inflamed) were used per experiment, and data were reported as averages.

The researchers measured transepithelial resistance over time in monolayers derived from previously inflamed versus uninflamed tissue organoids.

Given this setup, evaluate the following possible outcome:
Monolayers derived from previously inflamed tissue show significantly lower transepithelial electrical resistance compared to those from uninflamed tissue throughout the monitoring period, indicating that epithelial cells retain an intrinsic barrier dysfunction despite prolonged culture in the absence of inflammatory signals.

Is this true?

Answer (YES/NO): YES